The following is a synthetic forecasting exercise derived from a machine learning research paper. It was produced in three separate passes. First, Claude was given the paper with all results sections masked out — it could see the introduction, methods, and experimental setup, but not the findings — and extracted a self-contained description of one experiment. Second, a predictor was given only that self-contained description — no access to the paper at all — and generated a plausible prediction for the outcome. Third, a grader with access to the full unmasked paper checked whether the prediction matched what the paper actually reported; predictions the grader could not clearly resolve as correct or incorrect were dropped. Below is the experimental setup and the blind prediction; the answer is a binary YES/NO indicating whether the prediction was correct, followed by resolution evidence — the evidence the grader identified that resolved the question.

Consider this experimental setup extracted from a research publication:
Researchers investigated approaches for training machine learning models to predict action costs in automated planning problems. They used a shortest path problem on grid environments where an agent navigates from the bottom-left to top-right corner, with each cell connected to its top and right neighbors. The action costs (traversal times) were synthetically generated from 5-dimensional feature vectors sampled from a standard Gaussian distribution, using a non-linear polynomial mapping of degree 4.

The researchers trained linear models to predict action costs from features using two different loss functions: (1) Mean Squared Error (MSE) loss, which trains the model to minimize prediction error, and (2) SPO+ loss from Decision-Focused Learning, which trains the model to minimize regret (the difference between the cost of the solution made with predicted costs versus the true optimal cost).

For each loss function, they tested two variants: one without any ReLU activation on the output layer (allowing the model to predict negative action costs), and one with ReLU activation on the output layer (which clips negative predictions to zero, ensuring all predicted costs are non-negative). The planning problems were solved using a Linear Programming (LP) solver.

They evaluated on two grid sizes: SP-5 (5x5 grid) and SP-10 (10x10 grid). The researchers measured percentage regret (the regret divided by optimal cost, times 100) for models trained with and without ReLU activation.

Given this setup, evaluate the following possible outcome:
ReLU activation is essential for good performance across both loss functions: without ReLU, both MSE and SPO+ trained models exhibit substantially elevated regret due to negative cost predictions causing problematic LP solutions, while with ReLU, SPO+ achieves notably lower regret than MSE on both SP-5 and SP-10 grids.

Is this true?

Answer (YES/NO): NO